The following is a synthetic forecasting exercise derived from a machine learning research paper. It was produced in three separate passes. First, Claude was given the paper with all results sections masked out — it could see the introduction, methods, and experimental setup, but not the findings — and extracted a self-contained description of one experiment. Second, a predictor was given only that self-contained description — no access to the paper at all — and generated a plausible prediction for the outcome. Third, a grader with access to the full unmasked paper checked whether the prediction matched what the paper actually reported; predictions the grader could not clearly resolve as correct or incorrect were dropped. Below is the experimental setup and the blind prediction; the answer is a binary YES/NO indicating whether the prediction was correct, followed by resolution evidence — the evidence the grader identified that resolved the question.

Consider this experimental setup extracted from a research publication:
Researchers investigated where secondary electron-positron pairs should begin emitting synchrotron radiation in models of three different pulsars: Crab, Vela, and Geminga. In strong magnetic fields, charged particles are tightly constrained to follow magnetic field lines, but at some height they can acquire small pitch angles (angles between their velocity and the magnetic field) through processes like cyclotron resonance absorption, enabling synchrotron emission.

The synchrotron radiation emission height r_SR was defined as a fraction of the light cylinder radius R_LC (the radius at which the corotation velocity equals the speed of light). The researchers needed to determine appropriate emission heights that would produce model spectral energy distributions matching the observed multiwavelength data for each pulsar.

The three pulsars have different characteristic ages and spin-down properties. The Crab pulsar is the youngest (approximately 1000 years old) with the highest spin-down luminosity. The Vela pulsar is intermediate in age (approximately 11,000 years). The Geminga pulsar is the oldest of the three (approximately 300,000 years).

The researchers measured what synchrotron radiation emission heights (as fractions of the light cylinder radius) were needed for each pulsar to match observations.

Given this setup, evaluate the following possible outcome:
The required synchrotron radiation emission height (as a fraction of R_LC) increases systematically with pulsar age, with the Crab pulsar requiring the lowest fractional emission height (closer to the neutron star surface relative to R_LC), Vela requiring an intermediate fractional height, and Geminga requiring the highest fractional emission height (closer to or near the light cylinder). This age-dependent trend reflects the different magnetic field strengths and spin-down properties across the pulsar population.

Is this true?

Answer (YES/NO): NO